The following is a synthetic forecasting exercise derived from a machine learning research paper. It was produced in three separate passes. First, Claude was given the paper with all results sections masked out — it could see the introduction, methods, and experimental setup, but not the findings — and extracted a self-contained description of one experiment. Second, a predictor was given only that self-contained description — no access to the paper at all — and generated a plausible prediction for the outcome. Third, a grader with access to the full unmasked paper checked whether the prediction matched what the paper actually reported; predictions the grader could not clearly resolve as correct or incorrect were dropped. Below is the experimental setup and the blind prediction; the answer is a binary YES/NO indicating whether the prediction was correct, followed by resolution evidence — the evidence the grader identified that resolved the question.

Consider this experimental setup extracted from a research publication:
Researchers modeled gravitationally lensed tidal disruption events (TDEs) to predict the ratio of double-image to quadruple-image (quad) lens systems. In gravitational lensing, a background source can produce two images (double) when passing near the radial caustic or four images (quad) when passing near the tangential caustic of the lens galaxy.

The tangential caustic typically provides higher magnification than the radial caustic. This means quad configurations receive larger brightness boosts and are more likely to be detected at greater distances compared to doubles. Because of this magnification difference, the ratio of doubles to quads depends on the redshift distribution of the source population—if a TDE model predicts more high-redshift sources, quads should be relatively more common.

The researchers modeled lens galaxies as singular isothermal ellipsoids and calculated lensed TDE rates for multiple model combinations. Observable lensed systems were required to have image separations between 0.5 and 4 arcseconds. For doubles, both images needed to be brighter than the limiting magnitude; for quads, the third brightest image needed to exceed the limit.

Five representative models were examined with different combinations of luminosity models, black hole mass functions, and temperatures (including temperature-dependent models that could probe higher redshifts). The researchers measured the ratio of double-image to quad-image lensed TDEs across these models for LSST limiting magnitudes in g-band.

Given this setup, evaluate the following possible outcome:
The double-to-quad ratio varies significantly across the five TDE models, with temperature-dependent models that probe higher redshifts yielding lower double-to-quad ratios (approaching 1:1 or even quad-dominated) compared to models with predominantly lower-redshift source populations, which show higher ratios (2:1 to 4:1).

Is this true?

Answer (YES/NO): NO